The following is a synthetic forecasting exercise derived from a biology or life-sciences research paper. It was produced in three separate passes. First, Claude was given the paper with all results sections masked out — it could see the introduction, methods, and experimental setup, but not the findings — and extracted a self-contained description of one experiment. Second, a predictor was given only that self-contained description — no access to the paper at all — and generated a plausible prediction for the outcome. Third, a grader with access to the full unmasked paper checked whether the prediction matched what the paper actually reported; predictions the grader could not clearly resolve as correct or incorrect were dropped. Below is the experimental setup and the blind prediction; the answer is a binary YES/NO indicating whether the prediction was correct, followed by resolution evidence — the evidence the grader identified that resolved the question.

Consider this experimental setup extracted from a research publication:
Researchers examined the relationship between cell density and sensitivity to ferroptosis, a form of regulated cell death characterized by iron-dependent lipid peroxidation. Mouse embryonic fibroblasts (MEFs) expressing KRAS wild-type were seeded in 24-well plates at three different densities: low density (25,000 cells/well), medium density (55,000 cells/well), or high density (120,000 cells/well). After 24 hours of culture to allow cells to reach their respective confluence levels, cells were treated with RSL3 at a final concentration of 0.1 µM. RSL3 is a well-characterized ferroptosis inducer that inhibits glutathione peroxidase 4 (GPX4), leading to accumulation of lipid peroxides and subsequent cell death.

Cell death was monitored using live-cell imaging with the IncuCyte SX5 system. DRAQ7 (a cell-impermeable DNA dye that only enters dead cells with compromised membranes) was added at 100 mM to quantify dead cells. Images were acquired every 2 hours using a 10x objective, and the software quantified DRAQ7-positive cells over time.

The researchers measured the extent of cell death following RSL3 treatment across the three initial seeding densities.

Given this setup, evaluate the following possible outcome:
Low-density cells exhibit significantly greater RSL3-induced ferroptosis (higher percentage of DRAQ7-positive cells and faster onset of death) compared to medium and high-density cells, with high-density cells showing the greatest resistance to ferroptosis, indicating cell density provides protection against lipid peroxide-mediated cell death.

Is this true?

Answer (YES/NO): YES